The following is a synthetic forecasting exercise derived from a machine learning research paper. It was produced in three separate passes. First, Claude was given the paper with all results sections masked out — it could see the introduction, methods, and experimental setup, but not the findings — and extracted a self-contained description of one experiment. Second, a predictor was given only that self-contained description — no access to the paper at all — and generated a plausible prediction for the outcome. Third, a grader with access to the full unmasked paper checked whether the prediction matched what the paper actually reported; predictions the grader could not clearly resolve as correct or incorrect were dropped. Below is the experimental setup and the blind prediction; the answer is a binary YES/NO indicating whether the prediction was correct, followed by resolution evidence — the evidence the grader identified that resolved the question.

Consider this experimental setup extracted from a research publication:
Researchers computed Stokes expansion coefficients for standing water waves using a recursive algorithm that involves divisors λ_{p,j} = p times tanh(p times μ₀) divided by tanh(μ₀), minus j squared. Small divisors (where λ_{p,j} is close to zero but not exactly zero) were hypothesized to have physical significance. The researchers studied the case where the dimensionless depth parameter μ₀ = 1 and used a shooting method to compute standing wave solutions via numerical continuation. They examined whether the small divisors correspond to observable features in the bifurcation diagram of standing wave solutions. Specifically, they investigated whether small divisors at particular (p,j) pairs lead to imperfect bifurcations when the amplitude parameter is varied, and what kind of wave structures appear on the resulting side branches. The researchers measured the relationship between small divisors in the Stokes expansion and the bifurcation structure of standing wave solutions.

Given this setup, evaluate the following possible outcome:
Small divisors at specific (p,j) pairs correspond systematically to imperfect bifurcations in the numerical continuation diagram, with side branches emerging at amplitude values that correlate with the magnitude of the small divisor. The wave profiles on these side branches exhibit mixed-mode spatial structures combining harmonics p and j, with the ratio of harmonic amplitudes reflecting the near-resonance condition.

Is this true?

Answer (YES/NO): NO